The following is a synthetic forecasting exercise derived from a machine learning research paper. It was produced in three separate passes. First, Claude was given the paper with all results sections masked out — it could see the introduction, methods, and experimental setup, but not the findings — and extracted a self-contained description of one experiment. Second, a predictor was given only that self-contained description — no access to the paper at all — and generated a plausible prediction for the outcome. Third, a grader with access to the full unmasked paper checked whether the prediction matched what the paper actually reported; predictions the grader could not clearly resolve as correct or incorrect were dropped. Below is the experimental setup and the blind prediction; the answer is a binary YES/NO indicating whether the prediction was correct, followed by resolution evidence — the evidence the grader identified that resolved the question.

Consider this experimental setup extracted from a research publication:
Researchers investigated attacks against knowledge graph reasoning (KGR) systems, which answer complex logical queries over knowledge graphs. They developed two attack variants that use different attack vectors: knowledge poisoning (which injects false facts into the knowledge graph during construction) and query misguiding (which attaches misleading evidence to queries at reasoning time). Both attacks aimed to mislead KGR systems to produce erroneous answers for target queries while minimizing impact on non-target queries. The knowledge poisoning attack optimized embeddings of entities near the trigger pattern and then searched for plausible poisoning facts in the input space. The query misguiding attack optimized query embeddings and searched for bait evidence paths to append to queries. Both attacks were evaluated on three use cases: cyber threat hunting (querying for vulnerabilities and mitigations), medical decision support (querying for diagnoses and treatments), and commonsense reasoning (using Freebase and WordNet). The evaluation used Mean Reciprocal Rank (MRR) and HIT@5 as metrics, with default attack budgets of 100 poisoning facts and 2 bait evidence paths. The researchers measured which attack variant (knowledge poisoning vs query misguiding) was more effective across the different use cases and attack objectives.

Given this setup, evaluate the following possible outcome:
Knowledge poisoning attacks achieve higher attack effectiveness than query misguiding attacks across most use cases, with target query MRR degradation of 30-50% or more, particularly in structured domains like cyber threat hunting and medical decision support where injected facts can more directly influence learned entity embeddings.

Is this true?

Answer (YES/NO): NO